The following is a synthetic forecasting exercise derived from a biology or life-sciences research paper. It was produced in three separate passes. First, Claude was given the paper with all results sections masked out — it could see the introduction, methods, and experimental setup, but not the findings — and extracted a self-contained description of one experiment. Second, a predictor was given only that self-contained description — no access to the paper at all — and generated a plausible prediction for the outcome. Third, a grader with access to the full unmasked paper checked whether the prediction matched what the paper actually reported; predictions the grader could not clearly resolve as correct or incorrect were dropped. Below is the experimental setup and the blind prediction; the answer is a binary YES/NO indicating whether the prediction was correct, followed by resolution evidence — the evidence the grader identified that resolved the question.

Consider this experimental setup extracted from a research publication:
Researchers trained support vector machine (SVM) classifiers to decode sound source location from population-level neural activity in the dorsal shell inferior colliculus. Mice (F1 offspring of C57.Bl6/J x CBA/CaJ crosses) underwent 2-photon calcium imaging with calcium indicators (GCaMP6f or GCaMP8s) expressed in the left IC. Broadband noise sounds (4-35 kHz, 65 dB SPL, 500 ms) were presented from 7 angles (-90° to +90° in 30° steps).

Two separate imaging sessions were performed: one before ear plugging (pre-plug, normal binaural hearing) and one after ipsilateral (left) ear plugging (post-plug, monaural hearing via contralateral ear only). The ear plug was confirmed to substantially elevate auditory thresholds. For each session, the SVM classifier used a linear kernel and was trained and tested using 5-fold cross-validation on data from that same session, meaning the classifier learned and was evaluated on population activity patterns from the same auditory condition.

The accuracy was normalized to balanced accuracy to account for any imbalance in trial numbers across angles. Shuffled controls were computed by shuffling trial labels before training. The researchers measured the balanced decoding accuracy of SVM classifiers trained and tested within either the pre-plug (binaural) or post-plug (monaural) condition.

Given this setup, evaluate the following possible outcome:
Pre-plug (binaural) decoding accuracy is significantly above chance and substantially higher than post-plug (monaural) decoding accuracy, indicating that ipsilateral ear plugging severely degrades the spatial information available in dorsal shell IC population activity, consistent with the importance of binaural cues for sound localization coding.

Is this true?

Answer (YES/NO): NO